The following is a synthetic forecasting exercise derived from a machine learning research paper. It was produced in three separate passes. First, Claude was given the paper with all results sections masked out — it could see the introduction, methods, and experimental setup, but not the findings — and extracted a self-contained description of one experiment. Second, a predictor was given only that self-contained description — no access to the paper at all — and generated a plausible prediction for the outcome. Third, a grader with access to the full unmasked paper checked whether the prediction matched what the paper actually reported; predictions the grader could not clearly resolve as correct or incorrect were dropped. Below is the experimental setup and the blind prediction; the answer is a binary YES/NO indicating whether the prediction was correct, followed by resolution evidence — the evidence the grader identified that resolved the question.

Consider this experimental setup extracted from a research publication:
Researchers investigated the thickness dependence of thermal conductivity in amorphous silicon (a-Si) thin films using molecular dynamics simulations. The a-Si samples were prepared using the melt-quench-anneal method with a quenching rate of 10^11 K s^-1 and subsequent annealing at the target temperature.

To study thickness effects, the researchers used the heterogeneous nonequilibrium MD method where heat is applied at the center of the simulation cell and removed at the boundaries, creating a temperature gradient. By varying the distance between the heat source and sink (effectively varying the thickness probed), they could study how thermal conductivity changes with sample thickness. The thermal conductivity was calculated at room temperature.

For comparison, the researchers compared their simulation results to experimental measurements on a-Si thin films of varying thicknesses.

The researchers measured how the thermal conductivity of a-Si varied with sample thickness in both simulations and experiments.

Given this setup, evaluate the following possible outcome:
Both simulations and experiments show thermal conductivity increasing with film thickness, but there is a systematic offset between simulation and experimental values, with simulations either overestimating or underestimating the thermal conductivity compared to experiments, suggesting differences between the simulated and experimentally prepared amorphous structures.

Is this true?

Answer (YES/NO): NO